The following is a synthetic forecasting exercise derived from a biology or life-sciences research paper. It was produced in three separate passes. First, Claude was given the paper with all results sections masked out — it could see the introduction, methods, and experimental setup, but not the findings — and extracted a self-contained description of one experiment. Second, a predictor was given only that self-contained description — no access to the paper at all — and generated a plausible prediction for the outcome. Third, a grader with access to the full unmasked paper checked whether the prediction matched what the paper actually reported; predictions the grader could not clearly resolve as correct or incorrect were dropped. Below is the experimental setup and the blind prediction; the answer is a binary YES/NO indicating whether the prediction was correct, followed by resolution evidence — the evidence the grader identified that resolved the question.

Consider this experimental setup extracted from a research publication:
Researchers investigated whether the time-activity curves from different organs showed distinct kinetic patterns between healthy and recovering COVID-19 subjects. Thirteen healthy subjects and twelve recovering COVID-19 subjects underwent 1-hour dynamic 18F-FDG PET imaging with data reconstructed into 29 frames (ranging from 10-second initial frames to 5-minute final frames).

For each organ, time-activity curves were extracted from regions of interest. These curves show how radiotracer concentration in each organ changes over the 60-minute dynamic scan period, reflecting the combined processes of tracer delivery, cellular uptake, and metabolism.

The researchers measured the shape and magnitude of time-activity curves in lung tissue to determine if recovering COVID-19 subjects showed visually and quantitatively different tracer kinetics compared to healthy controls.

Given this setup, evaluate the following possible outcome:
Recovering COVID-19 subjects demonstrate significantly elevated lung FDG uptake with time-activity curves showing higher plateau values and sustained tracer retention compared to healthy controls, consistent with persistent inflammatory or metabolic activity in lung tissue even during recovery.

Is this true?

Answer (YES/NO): NO